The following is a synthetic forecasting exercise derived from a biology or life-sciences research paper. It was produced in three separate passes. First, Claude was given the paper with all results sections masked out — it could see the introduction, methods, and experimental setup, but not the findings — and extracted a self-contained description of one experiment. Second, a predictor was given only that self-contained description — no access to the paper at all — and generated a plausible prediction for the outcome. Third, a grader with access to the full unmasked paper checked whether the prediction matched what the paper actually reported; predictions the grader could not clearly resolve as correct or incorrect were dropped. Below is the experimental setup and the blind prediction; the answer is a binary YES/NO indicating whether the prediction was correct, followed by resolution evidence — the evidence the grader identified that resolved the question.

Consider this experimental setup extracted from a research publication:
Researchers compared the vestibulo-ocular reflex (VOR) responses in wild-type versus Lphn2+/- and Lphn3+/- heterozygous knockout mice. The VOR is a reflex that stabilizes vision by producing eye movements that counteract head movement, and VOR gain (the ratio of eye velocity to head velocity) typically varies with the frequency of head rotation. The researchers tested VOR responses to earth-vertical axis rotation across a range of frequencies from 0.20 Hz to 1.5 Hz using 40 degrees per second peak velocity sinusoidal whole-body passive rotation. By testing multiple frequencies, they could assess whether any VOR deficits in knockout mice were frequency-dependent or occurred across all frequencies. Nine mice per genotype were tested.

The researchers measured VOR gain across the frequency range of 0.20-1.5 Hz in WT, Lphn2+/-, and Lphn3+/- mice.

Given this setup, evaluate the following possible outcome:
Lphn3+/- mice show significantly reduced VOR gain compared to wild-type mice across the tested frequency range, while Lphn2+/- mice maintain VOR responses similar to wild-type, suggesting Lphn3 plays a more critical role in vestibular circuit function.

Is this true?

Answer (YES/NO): NO